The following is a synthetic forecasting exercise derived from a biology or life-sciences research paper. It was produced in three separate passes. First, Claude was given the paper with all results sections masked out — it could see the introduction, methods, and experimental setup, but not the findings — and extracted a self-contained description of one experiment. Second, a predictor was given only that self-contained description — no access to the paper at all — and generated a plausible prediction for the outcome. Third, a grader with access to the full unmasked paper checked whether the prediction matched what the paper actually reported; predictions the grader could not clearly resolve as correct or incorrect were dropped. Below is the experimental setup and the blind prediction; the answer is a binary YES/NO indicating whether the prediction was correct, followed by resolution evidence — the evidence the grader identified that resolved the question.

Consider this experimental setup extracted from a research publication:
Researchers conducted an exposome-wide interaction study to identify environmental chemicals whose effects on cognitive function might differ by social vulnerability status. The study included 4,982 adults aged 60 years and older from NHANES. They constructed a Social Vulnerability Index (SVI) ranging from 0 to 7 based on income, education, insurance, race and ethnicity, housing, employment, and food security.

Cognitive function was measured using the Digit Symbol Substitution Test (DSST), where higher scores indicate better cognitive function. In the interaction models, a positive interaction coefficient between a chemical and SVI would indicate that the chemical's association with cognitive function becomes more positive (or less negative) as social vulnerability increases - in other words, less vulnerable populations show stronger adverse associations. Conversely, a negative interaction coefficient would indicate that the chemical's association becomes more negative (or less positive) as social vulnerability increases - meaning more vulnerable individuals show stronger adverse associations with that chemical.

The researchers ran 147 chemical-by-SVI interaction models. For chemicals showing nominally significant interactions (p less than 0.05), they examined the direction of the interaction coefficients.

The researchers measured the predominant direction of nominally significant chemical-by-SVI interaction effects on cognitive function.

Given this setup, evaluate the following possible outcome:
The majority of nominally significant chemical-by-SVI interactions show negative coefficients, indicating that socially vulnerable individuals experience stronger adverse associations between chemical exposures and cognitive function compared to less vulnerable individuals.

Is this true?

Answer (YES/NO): YES